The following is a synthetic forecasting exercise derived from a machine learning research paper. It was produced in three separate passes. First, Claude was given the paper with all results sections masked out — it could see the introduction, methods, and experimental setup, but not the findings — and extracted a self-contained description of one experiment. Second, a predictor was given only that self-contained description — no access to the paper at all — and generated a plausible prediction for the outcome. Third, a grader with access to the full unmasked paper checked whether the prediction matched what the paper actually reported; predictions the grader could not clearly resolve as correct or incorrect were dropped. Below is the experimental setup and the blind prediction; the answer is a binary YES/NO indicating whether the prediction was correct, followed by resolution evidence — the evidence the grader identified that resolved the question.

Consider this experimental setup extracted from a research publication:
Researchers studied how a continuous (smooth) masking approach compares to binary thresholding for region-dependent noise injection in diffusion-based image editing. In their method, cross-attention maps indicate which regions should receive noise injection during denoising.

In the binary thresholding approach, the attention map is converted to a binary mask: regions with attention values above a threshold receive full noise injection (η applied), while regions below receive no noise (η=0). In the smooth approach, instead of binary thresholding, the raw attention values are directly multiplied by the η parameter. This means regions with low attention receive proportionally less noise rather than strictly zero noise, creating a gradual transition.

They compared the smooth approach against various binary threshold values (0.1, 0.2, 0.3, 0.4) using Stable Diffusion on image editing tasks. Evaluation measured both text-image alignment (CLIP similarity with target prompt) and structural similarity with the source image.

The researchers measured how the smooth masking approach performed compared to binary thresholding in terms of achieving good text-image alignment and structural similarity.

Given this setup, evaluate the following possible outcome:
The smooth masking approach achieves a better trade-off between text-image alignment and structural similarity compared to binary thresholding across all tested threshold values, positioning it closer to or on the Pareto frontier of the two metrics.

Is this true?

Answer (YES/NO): NO